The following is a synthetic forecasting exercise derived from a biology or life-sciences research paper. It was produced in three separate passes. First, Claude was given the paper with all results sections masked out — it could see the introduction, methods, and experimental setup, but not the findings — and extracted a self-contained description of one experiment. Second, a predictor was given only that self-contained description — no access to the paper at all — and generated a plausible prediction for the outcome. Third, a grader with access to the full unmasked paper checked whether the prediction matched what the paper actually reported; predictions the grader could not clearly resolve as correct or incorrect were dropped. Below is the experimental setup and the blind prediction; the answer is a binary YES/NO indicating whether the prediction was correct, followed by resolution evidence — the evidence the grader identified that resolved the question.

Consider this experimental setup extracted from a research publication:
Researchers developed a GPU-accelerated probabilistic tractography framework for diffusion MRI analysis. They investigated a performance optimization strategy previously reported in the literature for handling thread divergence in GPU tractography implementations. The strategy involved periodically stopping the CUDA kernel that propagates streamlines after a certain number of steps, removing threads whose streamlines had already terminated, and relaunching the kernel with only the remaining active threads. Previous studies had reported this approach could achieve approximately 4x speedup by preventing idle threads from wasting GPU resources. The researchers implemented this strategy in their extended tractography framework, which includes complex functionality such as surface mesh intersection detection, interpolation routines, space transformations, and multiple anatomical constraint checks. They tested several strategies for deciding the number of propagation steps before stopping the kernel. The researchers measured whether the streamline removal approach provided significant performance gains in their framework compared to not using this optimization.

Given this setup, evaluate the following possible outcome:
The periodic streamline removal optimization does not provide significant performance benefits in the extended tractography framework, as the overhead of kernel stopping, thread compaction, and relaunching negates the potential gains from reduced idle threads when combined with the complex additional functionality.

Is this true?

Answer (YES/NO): YES